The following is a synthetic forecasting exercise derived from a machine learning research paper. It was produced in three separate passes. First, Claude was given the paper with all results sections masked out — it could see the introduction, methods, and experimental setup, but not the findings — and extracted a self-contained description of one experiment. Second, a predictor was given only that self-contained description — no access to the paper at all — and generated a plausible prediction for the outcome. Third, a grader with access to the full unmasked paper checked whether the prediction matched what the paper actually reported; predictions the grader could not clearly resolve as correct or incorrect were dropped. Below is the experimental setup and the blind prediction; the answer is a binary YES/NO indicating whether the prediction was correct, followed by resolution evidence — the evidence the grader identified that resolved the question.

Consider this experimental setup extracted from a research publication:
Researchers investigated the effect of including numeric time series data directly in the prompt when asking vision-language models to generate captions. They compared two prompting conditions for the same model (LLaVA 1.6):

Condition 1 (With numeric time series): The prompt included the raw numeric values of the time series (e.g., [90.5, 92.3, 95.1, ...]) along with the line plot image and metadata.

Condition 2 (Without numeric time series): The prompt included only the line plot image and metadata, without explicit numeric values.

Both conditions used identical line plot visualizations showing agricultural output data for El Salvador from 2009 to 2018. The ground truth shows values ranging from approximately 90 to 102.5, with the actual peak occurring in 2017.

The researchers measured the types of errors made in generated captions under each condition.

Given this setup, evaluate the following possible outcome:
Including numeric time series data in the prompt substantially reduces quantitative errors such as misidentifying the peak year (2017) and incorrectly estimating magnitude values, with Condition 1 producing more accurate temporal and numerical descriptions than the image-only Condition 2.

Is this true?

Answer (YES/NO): NO